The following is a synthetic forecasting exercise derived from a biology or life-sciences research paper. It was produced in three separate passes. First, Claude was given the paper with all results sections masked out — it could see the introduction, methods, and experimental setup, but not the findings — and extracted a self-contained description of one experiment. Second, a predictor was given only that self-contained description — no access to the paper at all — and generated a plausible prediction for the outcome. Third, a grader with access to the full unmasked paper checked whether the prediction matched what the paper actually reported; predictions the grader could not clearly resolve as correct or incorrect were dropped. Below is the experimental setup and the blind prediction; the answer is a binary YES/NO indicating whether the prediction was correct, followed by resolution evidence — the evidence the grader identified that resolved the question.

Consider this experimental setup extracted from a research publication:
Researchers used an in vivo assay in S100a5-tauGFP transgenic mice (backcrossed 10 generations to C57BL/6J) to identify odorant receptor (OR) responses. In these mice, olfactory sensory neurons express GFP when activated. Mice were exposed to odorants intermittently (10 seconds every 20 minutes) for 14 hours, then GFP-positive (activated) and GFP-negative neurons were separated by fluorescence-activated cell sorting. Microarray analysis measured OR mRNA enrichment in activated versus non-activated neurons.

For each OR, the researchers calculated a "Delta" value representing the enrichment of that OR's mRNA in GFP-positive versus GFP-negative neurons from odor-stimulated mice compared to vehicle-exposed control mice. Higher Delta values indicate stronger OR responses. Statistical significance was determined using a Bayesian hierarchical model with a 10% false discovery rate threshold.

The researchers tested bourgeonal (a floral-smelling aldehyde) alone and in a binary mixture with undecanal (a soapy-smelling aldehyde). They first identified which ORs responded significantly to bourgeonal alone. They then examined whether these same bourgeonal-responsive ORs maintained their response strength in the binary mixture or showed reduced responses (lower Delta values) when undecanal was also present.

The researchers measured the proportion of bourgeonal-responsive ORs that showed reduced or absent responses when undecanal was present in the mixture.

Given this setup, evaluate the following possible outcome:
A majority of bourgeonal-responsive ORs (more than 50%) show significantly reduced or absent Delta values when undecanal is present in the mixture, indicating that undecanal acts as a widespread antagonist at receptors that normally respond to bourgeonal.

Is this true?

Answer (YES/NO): YES